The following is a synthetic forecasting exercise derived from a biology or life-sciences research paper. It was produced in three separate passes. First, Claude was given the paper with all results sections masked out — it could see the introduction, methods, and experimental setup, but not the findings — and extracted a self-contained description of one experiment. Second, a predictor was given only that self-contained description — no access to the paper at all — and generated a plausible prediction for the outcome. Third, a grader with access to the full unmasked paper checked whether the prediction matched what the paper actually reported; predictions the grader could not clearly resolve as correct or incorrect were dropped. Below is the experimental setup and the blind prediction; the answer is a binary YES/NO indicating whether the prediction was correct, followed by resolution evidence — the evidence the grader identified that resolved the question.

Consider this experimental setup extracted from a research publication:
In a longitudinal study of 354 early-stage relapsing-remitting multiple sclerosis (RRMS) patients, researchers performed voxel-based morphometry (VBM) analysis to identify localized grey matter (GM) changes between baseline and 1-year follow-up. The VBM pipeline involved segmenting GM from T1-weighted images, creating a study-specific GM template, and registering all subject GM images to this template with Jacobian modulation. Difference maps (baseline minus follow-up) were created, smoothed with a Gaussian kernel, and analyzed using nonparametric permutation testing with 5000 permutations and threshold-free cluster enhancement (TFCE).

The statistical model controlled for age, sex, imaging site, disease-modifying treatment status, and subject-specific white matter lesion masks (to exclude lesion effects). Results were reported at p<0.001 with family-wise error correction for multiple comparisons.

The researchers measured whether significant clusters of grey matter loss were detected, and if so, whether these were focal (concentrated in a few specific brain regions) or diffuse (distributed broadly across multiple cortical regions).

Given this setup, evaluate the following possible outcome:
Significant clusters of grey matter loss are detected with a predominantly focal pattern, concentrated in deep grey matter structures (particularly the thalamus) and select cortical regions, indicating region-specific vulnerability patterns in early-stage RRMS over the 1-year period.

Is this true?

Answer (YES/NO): NO